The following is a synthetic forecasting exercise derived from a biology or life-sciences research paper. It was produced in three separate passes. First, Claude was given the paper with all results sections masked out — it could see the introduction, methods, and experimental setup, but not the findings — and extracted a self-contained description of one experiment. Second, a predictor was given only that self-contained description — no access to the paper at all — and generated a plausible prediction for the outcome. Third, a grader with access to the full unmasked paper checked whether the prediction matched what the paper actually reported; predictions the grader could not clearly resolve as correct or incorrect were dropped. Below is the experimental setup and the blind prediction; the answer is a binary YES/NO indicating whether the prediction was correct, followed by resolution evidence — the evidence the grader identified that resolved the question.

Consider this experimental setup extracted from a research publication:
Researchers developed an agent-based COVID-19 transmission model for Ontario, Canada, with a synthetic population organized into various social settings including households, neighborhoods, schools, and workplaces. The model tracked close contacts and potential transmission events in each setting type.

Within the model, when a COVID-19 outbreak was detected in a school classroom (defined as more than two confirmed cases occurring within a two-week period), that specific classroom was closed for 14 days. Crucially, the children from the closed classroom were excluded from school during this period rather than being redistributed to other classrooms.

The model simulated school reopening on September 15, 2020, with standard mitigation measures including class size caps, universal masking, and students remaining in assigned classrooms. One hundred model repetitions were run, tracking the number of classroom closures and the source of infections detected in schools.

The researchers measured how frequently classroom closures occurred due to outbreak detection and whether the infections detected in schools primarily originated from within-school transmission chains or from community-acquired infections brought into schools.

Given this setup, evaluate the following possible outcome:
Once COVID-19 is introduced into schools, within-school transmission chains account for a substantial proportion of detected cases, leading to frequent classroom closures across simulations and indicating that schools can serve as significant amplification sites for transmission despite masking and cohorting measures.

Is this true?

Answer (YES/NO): NO